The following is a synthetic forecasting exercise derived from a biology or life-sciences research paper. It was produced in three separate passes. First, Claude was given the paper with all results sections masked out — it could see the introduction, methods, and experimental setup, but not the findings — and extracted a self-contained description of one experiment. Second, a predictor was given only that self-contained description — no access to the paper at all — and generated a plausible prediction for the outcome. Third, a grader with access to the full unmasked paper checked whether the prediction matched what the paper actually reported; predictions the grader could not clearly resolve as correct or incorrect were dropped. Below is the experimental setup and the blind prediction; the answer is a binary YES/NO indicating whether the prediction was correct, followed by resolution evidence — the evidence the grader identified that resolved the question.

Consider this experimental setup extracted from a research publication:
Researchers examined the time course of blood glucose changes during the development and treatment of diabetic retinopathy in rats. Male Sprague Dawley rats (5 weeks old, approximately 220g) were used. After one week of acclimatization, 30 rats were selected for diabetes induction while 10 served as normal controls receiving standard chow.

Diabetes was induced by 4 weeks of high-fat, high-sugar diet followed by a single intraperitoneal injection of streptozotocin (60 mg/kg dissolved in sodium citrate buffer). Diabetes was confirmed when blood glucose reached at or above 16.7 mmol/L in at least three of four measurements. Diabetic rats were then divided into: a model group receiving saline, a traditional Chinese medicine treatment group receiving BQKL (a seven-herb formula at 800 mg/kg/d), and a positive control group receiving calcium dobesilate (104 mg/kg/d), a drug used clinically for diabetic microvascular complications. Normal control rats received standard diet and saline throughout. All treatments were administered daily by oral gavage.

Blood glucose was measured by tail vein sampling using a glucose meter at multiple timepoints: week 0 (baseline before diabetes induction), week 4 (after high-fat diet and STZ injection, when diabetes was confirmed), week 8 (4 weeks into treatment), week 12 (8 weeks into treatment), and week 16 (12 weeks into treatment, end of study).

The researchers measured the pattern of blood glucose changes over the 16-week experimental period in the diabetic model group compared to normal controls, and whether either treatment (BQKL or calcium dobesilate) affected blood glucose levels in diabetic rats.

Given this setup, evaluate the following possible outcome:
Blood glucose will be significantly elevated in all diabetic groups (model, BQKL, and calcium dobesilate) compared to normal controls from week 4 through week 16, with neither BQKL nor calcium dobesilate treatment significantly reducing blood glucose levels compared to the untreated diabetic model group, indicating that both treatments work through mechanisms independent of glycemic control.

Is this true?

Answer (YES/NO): NO